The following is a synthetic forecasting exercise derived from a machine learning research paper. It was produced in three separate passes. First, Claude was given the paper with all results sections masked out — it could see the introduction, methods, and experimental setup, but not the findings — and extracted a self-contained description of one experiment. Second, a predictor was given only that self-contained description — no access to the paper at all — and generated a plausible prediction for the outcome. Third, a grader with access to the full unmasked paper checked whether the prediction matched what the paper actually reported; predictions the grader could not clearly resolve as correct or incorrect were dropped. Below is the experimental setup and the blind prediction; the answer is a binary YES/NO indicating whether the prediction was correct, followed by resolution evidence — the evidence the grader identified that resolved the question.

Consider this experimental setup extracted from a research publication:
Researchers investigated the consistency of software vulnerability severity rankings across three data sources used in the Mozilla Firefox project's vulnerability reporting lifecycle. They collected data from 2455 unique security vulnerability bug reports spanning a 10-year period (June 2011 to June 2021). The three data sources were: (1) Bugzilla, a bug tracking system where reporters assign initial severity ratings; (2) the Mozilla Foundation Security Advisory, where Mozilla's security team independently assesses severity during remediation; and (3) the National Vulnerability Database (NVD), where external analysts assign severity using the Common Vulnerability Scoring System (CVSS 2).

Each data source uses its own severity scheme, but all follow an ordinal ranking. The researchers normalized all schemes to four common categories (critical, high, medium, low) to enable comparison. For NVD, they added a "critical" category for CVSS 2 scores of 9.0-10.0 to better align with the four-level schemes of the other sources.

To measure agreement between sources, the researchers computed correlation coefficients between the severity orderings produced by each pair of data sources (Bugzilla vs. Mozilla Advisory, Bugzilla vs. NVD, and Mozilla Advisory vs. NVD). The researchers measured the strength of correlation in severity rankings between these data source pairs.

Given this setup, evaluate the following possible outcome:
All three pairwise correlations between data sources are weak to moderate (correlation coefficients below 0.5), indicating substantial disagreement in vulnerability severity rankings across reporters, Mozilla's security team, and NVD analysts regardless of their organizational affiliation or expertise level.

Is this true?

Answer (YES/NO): NO